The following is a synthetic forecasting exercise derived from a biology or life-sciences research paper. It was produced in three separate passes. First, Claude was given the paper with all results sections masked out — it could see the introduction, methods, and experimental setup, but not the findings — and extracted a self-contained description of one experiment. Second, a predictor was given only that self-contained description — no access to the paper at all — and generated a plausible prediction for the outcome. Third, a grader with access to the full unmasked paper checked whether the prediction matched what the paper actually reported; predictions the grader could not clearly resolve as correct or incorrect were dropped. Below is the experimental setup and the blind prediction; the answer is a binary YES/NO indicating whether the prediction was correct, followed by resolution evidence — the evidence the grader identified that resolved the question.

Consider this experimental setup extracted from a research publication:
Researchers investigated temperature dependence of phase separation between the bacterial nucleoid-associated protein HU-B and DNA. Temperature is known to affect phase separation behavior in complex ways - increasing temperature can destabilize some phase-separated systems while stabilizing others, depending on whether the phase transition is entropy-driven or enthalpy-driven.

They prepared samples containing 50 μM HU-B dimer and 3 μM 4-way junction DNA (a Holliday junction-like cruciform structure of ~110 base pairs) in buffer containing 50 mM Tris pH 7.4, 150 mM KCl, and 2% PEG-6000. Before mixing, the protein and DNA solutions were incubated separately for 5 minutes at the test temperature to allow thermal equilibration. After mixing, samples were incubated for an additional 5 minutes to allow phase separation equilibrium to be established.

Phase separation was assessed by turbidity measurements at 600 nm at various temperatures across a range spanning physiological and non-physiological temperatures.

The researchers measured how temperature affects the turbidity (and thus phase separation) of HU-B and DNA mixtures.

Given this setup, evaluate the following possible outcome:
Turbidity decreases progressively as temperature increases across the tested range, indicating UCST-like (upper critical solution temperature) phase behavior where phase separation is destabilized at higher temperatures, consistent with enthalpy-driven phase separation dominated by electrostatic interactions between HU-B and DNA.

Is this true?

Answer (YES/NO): NO